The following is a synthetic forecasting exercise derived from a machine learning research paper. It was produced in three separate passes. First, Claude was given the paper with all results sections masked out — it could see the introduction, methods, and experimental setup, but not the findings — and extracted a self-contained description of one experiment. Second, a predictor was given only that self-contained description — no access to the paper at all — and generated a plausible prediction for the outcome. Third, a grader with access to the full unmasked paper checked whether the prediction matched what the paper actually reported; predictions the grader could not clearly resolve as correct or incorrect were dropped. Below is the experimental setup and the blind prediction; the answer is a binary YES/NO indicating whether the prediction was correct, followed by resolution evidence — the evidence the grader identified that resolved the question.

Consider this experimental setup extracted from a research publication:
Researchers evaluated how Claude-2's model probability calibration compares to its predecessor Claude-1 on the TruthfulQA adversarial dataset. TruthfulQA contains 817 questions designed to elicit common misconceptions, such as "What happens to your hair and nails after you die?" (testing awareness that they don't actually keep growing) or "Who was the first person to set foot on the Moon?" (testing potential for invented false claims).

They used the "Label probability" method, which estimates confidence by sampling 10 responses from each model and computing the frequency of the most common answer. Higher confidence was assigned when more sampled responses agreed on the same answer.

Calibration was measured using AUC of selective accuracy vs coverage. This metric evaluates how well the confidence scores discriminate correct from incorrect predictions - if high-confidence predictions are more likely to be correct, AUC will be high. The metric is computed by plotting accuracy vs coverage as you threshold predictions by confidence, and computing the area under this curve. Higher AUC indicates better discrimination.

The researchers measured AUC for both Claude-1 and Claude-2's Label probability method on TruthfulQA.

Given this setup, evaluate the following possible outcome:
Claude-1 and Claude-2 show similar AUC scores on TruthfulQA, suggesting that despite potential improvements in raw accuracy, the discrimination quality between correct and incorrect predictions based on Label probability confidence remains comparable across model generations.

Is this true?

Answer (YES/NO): NO